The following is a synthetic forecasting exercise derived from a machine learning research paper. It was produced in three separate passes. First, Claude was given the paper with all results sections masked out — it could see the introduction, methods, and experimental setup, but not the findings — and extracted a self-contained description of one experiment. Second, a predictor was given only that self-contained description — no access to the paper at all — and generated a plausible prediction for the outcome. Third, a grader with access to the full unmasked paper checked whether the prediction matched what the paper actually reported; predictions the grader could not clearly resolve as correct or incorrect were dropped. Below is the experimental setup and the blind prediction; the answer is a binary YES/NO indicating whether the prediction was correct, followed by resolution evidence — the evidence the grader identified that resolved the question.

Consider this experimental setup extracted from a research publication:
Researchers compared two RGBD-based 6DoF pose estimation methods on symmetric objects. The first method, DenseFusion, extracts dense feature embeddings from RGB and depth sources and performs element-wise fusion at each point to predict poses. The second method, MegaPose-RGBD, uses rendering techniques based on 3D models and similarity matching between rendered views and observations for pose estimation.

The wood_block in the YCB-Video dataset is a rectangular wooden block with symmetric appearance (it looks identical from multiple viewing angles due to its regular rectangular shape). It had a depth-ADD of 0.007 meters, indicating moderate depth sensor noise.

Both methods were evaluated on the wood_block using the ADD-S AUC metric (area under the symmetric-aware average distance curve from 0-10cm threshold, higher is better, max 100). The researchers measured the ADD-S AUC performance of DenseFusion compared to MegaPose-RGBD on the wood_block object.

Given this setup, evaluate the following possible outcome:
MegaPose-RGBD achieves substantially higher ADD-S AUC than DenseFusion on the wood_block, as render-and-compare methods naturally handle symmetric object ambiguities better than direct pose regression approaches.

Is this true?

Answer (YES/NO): NO